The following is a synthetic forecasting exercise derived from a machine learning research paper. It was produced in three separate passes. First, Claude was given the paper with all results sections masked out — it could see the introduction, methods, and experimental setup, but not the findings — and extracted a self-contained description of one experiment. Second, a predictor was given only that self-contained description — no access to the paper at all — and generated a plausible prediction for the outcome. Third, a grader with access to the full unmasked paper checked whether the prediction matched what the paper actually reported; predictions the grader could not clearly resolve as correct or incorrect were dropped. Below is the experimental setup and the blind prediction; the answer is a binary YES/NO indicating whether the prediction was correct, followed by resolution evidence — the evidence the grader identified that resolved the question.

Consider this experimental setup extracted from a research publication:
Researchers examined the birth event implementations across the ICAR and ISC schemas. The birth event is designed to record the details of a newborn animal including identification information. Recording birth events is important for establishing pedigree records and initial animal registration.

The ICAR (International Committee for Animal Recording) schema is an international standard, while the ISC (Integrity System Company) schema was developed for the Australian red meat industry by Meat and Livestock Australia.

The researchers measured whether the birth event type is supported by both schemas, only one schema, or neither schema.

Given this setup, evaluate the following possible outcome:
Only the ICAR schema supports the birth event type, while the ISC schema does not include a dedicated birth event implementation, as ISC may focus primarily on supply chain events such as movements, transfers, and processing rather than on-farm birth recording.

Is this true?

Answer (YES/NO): YES